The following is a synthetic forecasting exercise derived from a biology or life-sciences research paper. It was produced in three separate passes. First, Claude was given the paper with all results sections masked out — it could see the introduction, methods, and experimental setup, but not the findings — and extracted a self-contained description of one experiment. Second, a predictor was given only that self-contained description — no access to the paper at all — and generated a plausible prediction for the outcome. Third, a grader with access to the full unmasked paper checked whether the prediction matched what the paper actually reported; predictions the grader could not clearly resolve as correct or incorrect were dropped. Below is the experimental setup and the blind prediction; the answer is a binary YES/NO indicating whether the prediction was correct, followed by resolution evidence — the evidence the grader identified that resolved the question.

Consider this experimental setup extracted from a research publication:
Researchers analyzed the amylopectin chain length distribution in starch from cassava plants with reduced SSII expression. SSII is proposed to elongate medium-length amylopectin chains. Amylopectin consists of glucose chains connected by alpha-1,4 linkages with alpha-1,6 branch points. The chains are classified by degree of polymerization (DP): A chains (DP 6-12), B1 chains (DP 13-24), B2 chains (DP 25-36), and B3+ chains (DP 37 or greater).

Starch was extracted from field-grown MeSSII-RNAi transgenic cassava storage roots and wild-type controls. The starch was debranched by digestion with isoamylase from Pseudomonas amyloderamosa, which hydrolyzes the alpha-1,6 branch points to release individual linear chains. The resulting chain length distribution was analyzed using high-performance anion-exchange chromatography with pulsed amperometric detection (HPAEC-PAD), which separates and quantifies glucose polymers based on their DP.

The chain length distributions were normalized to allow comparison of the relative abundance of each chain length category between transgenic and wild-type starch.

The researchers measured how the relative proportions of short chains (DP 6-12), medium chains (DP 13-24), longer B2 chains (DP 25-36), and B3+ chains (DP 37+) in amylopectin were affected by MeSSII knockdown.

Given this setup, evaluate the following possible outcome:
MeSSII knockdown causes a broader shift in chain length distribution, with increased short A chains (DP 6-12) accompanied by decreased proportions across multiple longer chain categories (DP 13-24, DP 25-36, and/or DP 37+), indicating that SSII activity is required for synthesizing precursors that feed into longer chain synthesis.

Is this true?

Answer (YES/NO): NO